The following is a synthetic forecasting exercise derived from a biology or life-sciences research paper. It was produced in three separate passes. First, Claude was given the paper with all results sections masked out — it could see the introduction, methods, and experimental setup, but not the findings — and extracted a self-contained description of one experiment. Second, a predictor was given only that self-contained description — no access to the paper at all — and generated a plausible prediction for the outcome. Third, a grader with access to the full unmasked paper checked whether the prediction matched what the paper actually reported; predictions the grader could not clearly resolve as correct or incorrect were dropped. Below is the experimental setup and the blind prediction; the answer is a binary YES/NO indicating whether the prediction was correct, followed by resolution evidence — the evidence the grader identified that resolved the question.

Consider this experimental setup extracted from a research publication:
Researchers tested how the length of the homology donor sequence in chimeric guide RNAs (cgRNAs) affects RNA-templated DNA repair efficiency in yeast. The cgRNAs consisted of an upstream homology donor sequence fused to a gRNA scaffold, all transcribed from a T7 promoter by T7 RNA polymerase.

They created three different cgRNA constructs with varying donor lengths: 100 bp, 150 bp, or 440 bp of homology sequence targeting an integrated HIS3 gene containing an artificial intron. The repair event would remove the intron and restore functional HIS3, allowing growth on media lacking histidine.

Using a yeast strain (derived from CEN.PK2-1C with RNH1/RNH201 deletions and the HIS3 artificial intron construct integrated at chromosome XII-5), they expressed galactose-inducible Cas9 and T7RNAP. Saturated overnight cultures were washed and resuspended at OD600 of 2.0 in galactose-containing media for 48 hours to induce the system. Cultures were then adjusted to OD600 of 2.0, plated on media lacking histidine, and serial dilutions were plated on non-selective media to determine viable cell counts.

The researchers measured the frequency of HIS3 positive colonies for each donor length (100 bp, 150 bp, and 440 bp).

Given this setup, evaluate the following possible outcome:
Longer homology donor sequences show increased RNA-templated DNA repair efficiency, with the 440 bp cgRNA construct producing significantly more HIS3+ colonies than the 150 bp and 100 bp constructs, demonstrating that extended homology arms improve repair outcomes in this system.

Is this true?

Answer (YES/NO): YES